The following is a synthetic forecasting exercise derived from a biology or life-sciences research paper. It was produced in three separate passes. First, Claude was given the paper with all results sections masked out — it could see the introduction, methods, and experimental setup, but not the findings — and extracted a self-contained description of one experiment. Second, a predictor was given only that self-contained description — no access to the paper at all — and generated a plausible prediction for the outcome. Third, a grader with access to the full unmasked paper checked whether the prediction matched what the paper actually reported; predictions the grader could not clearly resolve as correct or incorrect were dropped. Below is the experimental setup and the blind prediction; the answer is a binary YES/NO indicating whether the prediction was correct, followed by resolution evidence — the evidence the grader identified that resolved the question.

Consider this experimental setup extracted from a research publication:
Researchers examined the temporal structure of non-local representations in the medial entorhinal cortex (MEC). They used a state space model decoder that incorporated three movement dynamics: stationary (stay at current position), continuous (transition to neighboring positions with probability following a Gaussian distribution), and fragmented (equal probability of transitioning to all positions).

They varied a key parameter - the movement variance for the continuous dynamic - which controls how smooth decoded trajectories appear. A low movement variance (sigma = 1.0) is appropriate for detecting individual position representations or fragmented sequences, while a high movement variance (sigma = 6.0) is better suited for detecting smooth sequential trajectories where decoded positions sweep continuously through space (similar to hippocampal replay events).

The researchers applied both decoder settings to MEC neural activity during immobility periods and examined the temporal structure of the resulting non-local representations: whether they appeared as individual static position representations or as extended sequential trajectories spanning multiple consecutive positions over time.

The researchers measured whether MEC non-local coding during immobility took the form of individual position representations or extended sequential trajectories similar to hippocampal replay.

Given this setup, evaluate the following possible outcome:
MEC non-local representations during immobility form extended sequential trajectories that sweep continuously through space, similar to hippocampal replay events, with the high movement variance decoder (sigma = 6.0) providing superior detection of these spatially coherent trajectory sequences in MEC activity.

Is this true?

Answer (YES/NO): NO